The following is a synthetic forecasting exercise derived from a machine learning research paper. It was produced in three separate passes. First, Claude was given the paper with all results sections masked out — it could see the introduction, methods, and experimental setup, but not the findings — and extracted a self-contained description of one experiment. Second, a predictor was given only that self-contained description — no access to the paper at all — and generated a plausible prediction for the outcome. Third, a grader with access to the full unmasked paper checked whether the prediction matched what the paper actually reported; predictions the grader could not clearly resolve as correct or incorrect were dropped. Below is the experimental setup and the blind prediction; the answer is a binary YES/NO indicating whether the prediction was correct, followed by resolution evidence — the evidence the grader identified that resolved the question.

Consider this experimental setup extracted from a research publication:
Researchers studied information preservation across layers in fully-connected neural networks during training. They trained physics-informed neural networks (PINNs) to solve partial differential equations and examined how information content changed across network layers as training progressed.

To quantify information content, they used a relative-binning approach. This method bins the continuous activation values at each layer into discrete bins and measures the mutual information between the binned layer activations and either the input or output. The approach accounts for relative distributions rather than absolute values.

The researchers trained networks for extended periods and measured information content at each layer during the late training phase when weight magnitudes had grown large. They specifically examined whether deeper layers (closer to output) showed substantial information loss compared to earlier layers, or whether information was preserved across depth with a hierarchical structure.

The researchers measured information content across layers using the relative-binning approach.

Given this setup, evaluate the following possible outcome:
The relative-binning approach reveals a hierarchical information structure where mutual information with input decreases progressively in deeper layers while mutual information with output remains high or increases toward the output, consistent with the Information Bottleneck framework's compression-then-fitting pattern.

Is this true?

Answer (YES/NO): NO